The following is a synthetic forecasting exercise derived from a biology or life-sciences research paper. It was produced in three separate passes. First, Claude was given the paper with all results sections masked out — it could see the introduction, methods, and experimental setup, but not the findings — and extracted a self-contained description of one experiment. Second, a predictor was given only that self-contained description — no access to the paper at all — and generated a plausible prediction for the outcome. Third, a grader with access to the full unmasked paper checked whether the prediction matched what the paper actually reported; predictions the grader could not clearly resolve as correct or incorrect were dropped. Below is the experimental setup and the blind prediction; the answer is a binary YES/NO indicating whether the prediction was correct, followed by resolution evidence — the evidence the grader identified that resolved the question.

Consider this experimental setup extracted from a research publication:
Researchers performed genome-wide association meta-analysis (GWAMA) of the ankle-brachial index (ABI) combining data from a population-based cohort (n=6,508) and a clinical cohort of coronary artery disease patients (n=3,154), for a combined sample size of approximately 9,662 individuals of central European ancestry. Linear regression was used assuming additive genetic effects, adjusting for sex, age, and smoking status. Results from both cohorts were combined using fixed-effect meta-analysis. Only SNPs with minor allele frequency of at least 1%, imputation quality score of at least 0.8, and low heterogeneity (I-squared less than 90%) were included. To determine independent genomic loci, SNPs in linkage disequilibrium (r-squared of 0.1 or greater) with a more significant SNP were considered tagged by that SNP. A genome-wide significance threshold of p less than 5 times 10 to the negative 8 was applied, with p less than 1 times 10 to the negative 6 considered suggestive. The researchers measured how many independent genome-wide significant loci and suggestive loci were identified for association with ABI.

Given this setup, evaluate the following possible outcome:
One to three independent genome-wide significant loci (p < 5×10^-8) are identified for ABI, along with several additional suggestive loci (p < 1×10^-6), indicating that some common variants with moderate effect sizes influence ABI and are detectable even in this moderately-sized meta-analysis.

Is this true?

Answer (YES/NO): NO